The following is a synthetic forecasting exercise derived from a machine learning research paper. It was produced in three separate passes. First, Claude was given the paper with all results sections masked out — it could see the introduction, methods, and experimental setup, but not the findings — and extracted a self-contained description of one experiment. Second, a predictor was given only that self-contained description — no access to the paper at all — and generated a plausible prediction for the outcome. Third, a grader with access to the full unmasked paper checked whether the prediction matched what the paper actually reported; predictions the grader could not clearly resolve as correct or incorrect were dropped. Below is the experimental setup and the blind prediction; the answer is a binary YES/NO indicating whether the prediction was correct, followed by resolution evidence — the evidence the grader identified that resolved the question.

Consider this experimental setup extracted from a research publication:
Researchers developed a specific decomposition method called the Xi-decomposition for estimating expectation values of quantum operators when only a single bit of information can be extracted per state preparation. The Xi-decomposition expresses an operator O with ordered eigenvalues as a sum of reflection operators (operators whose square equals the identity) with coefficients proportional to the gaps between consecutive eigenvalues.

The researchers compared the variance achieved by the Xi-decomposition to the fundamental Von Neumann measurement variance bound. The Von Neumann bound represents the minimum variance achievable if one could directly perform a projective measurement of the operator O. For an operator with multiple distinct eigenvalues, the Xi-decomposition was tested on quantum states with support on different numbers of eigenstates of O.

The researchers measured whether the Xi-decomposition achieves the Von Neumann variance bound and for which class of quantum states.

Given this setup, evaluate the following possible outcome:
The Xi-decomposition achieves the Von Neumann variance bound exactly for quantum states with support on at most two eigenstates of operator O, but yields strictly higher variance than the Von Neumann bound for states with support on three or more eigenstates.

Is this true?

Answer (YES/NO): YES